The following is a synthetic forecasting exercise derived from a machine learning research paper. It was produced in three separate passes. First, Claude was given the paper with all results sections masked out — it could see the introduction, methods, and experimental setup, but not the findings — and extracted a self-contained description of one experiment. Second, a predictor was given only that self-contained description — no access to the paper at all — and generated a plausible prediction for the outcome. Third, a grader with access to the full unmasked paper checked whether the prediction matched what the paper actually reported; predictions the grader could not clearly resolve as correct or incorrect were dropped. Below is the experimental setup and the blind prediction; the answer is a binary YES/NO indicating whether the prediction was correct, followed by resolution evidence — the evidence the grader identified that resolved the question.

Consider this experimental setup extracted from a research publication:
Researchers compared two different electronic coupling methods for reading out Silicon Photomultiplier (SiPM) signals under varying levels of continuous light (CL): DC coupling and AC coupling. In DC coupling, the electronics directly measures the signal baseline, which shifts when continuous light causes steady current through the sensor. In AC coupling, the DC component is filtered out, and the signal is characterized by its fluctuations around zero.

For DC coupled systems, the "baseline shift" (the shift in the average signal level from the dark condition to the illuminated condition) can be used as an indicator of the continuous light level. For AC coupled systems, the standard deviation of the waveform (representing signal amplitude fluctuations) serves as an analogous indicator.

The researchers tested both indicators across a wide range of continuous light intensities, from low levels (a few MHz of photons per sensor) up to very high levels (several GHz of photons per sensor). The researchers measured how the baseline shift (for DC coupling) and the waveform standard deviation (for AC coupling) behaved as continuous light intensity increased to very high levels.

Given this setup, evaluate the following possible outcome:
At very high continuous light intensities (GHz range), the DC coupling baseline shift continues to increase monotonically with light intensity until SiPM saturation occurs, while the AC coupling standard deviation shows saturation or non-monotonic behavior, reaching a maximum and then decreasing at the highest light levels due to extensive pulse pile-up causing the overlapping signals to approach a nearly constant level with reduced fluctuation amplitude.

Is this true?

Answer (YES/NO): YES